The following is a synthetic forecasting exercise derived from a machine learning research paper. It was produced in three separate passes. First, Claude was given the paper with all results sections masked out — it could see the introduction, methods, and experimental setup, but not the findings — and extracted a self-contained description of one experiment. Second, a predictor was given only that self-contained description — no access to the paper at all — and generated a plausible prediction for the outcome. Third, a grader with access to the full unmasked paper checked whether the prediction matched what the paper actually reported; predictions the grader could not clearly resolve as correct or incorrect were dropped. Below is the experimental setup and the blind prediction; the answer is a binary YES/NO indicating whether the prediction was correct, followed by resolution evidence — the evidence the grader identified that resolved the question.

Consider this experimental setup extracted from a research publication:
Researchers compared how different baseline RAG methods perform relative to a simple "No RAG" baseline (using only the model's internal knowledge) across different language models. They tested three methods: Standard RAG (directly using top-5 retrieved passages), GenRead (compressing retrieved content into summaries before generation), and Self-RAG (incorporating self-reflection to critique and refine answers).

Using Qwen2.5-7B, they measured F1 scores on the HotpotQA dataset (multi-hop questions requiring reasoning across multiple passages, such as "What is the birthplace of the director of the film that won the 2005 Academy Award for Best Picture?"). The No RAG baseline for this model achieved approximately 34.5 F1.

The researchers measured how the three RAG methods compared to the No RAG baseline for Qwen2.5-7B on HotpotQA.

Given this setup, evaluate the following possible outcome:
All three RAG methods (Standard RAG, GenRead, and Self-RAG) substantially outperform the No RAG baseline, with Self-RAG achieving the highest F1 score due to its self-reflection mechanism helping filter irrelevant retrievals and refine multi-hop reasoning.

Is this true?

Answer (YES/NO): NO